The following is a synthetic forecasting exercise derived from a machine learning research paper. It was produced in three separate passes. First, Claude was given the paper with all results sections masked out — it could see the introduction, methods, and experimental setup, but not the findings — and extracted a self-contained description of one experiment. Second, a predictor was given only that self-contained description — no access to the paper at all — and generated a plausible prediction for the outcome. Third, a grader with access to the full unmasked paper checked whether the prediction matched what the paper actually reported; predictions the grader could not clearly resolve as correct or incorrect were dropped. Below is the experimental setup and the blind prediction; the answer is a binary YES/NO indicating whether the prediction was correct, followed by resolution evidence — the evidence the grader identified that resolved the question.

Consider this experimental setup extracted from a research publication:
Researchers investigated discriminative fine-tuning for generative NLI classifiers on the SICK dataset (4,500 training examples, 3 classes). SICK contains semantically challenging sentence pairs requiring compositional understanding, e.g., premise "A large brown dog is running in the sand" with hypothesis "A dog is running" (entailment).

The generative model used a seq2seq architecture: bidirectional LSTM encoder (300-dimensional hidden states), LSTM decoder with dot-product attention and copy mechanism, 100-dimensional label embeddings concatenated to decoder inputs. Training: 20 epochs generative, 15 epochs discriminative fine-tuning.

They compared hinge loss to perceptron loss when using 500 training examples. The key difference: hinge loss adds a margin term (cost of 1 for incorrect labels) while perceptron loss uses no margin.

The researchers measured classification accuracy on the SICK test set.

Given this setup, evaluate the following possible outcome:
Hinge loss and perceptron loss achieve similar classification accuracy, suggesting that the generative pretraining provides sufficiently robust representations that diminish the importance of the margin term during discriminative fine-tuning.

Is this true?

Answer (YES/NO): YES